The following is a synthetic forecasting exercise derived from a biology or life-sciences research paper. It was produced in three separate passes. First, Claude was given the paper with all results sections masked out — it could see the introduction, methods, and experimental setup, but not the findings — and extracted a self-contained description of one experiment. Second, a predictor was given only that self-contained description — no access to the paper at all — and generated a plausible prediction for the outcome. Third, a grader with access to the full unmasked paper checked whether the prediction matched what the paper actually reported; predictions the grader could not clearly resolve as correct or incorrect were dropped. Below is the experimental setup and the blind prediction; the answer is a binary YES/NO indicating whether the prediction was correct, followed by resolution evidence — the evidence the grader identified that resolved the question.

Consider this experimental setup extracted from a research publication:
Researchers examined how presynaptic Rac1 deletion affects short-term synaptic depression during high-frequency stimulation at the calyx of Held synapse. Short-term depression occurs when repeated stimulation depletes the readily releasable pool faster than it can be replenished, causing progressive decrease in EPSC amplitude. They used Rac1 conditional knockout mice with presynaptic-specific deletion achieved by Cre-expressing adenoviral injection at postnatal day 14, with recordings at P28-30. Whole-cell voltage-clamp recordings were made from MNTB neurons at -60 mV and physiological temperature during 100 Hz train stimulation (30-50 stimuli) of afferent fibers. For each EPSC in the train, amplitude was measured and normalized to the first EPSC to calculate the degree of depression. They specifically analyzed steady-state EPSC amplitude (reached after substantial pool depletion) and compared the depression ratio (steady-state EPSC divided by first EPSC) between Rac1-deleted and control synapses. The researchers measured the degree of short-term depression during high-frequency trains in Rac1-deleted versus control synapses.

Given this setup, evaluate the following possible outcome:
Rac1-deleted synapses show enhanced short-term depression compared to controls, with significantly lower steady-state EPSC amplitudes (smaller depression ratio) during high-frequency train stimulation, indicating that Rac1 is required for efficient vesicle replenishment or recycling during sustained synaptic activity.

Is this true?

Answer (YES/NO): NO